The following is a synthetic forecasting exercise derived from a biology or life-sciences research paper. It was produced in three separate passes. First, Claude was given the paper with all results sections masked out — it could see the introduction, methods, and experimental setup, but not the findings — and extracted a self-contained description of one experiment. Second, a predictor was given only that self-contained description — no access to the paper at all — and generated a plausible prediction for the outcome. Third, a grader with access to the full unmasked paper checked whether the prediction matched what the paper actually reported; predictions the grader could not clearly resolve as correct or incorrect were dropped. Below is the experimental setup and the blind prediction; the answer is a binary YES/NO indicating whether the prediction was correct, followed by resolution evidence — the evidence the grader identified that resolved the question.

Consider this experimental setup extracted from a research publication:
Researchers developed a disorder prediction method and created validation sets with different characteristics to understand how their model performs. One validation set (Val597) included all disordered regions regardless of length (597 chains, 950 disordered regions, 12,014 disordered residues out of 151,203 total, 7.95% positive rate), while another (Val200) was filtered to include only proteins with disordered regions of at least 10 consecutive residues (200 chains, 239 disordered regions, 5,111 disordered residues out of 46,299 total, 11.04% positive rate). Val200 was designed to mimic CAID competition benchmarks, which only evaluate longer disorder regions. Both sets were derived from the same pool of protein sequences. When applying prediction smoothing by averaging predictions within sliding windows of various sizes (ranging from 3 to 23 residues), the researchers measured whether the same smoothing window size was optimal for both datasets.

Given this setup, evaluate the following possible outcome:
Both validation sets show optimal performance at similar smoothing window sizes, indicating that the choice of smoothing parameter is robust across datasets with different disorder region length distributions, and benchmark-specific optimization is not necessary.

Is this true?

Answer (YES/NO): NO